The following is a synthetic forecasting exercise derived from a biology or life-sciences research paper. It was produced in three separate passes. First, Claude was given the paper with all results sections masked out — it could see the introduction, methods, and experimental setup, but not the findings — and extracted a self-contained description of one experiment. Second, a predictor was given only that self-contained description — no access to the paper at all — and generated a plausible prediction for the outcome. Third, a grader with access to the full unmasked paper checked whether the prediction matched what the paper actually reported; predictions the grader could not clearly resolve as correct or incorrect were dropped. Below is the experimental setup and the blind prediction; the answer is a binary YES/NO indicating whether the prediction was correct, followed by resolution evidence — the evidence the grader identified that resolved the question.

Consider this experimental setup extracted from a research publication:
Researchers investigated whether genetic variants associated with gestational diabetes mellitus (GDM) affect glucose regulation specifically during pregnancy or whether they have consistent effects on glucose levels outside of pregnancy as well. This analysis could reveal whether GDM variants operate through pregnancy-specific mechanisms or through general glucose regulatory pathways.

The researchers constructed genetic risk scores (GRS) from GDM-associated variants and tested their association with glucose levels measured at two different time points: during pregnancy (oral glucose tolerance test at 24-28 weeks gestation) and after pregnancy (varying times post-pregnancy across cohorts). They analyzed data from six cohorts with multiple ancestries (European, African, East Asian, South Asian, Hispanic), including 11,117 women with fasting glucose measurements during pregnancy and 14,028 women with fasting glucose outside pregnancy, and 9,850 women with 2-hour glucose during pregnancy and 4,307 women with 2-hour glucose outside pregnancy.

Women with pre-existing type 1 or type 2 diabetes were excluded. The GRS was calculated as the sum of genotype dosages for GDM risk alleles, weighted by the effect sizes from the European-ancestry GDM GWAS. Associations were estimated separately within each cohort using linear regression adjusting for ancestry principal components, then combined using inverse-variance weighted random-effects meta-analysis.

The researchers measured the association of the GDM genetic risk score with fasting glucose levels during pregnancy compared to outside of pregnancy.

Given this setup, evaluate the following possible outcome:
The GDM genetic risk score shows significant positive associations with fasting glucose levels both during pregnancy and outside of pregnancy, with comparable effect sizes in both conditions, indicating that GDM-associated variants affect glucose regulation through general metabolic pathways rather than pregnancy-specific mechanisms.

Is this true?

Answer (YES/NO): YES